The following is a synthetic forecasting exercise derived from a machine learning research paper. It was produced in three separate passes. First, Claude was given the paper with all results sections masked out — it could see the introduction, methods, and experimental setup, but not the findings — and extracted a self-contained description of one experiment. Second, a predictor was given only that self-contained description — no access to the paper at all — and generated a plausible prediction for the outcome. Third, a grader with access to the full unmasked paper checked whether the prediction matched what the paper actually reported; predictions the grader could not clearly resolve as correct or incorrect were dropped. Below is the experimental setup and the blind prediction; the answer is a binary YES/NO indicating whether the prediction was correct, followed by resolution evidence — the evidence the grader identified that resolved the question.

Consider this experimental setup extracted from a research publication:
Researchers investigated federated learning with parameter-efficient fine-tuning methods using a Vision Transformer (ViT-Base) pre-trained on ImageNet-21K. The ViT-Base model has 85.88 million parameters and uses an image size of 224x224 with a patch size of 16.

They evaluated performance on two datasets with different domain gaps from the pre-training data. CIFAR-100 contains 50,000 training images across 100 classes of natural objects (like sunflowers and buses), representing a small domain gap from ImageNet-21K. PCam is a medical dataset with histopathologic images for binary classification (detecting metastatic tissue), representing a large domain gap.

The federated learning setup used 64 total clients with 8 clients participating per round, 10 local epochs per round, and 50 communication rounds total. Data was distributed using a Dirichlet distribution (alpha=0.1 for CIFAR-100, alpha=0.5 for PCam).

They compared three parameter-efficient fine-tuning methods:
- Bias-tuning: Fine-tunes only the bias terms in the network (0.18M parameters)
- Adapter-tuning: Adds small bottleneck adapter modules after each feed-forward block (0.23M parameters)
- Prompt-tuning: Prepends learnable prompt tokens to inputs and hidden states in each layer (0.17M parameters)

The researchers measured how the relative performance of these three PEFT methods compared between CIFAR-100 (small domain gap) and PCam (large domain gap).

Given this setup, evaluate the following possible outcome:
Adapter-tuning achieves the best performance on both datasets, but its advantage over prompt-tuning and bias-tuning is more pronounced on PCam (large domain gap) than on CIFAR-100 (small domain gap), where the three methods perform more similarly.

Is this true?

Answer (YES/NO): NO